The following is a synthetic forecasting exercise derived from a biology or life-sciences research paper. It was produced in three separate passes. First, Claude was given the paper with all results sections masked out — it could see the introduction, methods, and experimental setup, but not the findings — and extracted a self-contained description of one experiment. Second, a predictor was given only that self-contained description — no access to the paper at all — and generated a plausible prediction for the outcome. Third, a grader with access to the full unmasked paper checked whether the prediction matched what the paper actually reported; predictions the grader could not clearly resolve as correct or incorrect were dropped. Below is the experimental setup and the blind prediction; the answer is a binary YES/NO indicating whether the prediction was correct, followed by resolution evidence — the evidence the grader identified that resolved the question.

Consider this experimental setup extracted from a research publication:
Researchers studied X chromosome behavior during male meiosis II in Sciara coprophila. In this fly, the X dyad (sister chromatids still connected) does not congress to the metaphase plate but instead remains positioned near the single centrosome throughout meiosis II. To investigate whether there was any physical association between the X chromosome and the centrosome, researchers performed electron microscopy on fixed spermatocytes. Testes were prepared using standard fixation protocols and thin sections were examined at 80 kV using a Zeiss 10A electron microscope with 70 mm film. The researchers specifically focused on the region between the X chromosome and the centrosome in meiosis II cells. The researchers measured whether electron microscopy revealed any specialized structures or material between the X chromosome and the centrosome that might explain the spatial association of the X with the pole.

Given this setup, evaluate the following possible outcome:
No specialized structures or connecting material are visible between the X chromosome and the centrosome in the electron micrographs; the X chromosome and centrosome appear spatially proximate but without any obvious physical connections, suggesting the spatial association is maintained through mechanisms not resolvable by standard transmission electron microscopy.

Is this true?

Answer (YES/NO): NO